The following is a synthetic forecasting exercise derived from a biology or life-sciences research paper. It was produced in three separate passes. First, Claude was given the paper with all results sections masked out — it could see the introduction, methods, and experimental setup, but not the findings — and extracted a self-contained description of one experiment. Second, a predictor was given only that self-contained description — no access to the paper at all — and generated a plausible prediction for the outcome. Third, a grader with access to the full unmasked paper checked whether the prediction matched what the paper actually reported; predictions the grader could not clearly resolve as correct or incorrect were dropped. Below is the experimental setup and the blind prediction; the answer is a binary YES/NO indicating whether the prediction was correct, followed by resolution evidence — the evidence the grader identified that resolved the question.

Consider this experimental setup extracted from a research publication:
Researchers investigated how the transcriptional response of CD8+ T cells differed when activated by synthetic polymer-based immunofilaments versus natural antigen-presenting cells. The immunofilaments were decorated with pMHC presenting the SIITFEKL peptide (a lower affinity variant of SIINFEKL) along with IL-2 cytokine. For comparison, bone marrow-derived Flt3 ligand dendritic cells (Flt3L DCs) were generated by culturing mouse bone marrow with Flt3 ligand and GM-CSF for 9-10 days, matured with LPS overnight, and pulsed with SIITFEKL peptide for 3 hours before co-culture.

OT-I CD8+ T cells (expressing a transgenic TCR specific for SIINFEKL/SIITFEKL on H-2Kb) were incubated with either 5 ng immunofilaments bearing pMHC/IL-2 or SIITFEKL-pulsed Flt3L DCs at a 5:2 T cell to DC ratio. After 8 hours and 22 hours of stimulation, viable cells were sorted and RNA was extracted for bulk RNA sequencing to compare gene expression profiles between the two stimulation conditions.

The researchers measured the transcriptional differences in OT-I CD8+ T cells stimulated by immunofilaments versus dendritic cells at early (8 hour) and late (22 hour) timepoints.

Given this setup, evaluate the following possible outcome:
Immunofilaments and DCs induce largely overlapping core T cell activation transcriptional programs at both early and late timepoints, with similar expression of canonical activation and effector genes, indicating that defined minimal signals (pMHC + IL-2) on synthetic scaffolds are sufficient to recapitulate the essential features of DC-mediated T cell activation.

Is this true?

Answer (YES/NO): YES